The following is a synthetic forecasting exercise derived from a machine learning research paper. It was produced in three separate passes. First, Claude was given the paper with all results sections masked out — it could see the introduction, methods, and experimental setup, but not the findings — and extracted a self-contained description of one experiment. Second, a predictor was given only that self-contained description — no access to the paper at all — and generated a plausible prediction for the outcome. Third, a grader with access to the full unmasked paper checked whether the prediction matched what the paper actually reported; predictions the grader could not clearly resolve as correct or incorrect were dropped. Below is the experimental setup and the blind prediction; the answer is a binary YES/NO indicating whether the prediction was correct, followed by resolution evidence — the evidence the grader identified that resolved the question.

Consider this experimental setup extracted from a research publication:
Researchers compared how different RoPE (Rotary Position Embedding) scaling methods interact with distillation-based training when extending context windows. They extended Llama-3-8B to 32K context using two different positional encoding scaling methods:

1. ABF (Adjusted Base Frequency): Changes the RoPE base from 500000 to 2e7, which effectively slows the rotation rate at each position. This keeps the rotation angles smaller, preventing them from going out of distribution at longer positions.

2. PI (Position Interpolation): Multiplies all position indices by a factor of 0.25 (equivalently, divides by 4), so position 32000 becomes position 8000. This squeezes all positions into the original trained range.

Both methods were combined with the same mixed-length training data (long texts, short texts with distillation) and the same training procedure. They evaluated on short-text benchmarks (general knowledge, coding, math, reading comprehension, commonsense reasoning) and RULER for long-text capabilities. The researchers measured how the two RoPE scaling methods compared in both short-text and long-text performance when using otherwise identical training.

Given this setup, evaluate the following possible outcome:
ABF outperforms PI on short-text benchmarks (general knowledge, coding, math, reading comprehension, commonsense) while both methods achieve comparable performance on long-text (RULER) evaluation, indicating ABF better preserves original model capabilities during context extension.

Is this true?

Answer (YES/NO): NO